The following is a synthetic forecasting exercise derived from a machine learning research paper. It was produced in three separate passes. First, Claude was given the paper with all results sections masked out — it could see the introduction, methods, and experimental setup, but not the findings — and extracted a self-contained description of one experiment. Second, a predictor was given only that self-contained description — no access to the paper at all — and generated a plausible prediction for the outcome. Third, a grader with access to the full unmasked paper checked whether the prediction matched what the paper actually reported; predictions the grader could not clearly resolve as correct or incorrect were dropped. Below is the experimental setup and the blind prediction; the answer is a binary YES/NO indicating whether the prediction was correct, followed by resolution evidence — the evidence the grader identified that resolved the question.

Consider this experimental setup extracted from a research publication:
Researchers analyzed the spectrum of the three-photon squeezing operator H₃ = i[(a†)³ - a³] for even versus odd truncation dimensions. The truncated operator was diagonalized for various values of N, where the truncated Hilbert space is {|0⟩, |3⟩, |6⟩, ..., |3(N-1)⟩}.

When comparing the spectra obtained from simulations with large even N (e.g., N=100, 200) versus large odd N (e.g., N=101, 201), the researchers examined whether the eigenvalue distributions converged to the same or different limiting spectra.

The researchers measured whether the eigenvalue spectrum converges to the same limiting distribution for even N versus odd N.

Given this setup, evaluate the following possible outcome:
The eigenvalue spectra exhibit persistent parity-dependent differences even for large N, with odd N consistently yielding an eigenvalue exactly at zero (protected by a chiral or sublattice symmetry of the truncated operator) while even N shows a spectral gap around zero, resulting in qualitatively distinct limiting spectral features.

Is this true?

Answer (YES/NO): YES